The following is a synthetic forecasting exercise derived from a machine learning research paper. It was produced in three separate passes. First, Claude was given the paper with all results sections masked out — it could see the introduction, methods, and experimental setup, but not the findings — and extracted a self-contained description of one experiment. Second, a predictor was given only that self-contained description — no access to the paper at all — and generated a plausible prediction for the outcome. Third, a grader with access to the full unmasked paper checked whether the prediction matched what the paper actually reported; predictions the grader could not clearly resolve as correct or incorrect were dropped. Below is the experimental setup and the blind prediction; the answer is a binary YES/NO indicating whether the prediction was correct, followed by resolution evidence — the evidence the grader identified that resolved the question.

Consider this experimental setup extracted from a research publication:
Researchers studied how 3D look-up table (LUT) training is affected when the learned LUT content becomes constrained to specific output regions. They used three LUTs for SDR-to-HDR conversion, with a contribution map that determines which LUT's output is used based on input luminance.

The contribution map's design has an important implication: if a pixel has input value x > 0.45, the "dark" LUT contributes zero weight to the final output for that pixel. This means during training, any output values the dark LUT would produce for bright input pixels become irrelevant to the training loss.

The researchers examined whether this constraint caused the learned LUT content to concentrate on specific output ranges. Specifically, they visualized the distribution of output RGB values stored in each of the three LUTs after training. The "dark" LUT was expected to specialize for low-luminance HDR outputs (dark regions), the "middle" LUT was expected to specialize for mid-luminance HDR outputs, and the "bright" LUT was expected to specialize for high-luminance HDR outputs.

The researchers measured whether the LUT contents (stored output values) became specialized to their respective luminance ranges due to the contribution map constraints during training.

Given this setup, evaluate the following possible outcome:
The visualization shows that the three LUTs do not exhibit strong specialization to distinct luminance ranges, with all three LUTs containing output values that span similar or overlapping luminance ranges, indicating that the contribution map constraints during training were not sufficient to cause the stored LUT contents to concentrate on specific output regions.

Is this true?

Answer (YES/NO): NO